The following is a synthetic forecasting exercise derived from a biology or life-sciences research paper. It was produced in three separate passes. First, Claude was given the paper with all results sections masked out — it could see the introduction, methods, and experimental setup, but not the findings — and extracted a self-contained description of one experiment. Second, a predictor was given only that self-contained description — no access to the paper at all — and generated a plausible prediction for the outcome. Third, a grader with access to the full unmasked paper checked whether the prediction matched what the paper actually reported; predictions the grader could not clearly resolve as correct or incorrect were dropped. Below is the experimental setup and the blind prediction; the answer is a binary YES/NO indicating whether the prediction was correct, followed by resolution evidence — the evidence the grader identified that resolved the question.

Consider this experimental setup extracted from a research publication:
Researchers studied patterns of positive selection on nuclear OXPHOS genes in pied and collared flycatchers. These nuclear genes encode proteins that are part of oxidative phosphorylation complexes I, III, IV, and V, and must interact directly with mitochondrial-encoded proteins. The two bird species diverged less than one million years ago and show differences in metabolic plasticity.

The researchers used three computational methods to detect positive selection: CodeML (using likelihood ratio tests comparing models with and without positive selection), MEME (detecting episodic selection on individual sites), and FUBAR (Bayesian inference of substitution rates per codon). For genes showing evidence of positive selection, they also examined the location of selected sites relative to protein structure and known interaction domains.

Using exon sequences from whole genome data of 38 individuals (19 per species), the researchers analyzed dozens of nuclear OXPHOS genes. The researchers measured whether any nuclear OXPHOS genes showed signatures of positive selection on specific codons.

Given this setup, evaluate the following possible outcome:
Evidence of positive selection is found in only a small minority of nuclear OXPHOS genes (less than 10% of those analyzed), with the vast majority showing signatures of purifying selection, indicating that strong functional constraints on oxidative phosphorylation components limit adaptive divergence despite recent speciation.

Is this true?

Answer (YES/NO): NO